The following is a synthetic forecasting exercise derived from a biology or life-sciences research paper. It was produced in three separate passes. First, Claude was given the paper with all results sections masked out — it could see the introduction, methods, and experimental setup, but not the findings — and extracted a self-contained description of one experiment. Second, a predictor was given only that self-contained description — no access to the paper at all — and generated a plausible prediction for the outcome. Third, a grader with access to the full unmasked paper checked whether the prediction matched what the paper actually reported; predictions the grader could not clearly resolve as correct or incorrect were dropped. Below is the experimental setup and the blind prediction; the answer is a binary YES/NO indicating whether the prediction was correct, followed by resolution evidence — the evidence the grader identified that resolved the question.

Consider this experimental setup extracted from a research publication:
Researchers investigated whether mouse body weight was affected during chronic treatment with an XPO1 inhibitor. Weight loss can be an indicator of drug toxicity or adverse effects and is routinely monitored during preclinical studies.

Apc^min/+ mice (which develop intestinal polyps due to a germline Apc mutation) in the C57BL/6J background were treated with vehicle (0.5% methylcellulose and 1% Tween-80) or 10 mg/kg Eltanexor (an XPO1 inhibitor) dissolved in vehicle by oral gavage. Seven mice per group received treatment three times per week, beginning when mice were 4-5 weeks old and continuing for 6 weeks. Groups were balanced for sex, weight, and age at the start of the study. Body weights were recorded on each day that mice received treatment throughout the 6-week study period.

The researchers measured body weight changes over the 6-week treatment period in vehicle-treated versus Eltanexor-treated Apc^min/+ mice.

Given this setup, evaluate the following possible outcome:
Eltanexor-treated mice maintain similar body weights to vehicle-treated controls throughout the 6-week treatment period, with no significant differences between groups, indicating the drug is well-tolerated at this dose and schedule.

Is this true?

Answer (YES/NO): YES